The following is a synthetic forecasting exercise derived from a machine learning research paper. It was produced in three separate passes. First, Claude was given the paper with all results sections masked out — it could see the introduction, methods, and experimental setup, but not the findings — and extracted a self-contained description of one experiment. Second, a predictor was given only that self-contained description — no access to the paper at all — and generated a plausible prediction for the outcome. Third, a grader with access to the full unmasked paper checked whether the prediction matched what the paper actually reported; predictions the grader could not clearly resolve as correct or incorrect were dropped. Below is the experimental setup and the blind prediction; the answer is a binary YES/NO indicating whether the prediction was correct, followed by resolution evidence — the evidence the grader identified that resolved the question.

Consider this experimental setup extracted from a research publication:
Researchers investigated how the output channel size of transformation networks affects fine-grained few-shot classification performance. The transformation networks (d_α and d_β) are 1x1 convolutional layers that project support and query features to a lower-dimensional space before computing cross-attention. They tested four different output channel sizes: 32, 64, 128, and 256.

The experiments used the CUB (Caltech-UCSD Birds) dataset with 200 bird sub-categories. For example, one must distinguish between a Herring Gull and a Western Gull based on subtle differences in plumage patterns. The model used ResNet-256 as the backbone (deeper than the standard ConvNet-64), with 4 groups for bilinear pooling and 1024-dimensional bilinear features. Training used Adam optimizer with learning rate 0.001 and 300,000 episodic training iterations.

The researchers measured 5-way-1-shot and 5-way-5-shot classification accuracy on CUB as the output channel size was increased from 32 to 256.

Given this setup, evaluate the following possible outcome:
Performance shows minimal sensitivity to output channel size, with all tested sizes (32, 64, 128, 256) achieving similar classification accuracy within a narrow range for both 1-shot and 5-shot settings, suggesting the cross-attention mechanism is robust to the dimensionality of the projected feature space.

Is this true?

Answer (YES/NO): NO